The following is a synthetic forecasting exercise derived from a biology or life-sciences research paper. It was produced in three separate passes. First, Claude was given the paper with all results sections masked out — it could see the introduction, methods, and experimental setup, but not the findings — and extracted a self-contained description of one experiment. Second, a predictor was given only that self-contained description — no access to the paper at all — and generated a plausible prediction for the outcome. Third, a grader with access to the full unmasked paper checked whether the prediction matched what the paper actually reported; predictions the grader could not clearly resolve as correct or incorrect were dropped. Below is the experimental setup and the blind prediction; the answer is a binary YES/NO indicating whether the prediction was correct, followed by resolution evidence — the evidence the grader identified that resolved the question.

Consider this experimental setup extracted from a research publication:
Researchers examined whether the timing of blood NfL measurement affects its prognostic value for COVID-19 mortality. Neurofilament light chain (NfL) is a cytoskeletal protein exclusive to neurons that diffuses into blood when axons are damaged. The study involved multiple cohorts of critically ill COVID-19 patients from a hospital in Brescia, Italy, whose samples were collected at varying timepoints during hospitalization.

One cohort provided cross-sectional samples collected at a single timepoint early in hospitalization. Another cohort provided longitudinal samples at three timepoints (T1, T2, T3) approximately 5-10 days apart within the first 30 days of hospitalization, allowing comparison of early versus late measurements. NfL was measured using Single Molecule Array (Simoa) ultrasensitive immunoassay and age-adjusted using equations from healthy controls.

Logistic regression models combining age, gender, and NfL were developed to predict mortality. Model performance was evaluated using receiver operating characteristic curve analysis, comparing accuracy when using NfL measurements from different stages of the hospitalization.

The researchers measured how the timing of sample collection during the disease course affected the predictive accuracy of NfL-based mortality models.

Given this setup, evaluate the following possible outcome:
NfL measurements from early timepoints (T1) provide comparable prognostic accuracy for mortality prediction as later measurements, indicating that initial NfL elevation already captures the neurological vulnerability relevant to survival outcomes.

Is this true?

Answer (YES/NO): NO